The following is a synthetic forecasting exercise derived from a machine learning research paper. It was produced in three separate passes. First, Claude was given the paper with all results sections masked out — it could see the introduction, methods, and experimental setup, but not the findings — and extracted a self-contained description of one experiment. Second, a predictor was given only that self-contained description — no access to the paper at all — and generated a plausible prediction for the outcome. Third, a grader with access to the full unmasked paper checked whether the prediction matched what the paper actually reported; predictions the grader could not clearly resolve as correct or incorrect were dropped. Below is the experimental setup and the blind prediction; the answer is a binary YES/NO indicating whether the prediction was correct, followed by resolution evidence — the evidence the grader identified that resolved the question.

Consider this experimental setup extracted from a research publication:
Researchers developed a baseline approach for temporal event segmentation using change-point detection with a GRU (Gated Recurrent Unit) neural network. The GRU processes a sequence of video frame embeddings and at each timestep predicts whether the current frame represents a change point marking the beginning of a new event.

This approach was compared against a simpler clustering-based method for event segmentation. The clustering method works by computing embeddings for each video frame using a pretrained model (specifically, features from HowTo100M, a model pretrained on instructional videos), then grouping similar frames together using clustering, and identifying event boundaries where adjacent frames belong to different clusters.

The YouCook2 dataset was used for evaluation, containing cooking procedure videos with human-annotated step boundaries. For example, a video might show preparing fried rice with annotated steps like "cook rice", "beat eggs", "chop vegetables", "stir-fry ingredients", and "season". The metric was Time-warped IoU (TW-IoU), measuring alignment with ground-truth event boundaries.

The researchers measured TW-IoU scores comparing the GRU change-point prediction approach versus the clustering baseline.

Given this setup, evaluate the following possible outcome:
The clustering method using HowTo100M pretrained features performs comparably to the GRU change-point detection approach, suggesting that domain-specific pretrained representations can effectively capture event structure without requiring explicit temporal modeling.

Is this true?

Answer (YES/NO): NO